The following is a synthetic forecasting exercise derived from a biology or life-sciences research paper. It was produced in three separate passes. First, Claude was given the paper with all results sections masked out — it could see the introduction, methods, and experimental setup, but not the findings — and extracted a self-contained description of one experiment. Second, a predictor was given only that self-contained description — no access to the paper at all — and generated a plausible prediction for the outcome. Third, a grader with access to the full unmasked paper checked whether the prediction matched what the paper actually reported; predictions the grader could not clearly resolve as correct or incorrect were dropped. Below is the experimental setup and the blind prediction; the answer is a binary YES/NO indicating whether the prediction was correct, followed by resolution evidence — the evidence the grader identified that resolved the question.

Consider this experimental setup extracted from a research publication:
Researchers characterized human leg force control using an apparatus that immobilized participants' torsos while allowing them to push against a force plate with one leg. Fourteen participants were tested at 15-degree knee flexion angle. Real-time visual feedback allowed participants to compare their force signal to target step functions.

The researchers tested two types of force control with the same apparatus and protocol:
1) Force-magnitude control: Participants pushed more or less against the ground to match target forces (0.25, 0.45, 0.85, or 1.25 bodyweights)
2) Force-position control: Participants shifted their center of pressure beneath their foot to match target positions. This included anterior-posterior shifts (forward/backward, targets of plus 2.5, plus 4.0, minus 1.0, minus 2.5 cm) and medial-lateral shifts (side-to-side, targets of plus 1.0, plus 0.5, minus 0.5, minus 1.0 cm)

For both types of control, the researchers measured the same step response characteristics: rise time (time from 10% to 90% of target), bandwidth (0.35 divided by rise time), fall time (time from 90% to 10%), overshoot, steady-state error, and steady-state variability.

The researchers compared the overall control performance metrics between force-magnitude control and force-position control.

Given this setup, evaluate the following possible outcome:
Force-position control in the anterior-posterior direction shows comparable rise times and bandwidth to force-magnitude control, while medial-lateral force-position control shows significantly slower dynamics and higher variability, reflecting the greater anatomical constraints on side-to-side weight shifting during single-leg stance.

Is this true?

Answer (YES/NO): NO